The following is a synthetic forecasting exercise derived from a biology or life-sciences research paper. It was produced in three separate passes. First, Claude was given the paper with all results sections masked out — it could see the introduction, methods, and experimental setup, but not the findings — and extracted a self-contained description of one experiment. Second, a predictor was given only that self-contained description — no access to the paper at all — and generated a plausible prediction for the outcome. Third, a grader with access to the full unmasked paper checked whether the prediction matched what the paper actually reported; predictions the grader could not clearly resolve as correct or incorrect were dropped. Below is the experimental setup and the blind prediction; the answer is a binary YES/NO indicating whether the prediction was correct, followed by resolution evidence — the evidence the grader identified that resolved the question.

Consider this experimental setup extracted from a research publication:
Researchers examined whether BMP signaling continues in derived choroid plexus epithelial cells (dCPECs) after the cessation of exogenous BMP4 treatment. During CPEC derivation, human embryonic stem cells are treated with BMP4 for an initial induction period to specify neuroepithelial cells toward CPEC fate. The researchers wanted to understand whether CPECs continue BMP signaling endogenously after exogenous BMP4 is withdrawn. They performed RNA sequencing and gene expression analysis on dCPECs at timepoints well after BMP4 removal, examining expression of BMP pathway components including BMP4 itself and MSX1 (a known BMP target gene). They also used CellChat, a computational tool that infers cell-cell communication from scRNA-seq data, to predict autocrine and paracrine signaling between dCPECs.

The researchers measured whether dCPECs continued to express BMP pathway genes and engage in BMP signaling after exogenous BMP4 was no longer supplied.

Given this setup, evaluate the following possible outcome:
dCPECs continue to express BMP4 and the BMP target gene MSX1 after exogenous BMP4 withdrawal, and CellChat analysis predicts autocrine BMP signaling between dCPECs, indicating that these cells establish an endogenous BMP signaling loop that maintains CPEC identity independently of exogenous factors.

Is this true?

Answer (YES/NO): YES